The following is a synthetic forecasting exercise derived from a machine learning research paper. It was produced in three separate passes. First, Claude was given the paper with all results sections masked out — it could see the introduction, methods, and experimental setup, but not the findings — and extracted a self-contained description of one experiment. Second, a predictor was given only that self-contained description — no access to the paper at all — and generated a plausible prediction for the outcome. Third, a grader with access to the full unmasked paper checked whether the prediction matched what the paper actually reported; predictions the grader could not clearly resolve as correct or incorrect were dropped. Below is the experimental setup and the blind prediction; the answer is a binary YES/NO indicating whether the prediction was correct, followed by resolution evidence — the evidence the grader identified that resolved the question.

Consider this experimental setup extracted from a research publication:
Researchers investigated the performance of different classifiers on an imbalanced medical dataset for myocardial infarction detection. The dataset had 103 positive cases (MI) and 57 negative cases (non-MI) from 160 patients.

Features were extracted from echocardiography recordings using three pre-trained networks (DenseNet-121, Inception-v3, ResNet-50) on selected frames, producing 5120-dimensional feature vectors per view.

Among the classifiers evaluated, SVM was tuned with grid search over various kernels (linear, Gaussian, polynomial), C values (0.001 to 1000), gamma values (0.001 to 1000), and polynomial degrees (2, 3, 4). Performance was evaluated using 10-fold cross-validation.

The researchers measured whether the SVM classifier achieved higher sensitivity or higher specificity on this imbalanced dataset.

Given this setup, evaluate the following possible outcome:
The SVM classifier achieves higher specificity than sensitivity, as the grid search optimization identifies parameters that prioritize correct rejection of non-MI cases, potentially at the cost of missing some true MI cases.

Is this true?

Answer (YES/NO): NO